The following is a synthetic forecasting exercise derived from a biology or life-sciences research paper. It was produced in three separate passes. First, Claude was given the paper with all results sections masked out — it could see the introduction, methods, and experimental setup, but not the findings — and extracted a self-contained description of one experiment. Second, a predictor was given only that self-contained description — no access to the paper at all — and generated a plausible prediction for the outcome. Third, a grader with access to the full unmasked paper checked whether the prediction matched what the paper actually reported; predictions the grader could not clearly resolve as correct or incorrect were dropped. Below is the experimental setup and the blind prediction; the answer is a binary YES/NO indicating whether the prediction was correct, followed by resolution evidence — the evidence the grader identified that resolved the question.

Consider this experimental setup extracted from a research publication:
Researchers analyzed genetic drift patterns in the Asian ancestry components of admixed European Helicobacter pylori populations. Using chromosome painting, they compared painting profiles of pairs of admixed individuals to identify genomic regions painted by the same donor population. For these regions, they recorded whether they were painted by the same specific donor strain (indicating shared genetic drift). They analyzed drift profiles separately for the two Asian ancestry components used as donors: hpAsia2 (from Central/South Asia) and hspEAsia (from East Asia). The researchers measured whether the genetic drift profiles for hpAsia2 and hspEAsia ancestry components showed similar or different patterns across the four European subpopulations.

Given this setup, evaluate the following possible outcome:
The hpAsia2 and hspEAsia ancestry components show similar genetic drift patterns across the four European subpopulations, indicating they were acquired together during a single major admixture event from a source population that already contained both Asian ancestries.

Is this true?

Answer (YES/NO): NO